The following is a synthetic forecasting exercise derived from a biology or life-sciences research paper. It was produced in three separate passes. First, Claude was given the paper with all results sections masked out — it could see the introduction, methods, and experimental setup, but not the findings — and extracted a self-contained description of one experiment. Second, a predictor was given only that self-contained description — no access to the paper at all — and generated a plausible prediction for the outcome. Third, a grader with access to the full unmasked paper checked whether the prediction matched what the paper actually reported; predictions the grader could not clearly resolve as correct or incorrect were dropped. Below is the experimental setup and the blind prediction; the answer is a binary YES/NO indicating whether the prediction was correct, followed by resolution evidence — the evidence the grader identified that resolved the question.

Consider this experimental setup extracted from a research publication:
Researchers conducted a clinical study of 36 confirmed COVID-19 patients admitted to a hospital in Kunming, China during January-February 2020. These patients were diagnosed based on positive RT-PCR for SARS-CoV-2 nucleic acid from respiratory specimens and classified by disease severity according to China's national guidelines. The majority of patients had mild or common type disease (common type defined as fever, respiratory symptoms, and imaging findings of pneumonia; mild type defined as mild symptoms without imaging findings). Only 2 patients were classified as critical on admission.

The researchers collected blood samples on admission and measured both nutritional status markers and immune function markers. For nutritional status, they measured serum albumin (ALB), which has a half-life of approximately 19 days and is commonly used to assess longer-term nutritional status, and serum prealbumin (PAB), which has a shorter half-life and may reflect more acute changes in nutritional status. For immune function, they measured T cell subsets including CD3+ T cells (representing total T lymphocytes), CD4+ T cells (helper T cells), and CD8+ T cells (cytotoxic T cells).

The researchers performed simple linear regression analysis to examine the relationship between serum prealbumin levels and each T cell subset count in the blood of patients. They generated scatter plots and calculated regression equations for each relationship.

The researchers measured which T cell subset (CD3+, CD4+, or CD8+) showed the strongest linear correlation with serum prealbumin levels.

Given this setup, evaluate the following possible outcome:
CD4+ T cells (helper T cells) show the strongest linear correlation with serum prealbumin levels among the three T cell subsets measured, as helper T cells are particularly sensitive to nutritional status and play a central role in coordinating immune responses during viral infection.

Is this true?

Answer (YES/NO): NO